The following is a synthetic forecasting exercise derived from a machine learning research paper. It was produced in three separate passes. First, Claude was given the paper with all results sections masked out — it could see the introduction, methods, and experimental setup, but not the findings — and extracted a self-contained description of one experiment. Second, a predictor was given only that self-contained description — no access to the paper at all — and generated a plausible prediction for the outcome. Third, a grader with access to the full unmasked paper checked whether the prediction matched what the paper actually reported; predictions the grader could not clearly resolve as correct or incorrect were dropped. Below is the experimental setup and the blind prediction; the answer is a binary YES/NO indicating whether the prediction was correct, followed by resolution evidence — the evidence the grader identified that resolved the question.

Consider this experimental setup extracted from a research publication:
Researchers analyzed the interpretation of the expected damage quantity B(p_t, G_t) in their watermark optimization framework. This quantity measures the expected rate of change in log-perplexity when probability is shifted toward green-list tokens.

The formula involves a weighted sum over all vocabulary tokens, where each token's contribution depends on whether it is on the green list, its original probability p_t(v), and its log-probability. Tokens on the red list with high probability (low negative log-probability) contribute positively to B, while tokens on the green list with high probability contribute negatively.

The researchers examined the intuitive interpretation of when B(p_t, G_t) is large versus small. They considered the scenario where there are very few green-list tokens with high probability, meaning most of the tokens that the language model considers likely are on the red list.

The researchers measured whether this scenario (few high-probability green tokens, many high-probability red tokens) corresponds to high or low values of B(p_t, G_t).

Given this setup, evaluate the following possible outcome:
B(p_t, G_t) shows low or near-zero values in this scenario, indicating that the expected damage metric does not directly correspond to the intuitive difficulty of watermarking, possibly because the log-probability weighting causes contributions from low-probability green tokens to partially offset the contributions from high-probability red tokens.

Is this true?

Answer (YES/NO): NO